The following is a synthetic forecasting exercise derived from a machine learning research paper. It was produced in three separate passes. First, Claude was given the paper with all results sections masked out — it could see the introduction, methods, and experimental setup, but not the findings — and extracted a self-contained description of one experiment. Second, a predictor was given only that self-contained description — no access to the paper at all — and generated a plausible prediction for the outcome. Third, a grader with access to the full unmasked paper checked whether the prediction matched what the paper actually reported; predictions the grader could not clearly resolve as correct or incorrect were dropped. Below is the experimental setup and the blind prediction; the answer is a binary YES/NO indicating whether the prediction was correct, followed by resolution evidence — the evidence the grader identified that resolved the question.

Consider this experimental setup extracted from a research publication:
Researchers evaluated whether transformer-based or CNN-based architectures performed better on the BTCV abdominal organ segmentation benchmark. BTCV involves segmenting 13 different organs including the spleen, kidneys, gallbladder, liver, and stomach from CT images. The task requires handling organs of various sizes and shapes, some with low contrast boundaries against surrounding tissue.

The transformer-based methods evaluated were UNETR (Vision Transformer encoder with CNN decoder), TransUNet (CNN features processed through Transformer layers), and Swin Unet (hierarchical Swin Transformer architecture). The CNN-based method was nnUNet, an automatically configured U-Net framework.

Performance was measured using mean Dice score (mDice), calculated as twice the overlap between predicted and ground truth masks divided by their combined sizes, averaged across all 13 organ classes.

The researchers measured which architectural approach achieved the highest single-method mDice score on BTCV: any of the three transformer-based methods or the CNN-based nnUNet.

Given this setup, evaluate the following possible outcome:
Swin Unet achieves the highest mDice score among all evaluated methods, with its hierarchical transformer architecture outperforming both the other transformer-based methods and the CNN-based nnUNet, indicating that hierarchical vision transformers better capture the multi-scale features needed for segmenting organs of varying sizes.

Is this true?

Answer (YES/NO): NO